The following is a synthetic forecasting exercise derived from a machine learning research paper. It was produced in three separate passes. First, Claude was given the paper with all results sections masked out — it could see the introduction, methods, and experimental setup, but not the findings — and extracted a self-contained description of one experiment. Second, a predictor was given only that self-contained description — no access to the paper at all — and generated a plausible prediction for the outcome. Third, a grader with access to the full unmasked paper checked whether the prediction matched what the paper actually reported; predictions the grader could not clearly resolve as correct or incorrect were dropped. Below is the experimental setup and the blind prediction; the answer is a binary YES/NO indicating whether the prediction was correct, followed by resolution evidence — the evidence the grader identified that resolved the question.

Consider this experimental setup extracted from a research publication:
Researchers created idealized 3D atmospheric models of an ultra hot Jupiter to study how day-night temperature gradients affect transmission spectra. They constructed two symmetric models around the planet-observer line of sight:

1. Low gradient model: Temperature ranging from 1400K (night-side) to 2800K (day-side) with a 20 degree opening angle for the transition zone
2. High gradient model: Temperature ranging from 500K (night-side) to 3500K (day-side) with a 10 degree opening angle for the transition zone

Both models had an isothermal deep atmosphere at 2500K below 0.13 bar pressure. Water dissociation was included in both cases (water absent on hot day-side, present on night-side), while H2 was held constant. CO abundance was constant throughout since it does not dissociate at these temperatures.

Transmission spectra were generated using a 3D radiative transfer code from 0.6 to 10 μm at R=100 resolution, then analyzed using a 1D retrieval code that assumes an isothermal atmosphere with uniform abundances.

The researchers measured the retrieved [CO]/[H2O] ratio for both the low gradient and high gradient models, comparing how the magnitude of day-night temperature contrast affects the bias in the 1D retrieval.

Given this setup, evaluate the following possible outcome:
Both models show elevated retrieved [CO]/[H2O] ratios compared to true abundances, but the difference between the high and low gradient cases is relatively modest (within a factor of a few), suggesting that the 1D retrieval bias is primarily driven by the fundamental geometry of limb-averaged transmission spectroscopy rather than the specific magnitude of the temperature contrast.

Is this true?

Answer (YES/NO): NO